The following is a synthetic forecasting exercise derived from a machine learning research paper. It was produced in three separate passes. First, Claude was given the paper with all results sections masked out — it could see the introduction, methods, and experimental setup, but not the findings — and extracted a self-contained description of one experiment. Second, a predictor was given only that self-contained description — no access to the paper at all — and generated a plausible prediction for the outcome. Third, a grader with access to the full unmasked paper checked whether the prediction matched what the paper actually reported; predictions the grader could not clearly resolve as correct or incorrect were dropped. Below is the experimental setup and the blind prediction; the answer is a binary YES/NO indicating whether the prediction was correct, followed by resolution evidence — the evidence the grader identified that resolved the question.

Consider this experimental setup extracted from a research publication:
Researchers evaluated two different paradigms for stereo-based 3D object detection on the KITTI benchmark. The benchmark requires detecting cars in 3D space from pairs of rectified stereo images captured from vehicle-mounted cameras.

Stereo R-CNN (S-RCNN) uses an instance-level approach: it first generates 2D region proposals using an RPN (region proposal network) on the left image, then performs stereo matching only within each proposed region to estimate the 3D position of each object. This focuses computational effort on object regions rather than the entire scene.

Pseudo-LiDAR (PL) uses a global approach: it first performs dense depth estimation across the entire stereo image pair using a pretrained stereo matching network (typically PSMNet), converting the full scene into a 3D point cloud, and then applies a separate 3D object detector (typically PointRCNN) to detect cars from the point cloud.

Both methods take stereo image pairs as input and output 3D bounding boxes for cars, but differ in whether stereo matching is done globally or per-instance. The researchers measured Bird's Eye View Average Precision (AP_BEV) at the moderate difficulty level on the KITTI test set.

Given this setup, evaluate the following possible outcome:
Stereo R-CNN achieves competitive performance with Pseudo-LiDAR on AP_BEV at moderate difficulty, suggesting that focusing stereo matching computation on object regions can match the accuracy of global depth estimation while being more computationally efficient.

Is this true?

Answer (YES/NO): NO